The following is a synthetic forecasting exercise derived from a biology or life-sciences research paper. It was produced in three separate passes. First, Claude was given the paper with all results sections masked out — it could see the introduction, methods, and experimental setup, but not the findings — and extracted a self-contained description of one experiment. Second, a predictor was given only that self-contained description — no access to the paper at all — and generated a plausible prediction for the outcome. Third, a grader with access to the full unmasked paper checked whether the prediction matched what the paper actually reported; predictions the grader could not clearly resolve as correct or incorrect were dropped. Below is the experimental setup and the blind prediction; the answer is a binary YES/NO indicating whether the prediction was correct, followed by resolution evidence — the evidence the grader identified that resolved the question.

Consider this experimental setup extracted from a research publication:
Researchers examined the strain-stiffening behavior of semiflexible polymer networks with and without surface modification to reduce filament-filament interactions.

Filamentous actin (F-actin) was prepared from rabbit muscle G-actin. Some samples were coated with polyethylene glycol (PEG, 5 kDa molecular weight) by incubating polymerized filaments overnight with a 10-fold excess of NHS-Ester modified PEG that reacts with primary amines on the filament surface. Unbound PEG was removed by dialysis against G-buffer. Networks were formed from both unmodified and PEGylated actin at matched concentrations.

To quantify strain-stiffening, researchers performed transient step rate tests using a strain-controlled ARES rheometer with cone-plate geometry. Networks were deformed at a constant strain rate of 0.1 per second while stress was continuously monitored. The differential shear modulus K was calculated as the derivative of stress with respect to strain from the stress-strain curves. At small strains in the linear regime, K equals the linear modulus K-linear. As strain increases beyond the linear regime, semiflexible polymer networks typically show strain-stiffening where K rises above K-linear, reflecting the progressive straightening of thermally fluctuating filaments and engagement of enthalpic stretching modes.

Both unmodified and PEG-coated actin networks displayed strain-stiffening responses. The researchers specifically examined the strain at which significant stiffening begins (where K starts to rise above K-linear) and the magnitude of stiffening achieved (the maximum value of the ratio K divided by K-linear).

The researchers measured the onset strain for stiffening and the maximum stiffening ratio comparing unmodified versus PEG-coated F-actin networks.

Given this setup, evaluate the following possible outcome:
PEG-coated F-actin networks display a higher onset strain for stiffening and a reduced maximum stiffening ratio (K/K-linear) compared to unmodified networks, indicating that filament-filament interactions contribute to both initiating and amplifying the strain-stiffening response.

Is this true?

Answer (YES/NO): NO